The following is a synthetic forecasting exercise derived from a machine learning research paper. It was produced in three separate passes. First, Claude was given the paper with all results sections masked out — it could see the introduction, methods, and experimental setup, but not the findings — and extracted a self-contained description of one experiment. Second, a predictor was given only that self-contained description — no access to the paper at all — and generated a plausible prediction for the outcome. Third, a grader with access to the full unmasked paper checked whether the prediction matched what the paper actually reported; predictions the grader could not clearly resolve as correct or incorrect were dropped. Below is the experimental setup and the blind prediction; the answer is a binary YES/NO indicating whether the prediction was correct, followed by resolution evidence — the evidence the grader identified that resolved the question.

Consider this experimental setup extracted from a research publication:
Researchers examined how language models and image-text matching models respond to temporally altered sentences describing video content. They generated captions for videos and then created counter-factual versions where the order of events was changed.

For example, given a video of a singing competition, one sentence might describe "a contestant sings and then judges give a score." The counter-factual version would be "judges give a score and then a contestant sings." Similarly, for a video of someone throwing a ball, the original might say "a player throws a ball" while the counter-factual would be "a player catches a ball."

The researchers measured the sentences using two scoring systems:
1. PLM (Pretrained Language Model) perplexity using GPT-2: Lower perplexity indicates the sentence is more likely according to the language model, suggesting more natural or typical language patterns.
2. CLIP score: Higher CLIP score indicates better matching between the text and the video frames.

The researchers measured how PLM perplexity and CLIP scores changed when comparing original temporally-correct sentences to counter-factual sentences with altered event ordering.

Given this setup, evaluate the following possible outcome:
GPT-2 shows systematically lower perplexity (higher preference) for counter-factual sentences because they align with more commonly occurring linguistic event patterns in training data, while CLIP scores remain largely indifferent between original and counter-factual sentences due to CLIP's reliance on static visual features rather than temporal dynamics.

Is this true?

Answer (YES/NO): NO